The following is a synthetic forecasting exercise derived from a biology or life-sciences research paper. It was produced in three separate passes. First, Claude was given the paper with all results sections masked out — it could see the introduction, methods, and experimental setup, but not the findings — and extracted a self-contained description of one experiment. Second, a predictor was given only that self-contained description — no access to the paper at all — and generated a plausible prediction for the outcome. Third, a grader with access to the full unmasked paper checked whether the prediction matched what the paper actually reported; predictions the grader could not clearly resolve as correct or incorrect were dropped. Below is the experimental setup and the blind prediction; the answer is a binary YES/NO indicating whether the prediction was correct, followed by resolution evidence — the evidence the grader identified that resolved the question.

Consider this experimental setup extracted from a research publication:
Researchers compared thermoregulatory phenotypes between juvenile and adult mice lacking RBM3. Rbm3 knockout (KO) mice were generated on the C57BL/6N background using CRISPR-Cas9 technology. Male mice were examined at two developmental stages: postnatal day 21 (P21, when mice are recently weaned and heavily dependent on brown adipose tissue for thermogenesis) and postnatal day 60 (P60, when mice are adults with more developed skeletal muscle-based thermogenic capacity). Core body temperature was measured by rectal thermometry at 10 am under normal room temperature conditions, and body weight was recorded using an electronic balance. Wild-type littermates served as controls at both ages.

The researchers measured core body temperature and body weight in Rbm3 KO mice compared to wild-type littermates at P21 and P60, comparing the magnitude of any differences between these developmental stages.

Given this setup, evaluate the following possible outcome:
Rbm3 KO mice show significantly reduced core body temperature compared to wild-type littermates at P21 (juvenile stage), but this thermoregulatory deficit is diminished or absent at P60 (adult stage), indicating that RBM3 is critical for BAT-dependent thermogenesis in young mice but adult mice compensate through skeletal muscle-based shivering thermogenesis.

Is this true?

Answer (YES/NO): NO